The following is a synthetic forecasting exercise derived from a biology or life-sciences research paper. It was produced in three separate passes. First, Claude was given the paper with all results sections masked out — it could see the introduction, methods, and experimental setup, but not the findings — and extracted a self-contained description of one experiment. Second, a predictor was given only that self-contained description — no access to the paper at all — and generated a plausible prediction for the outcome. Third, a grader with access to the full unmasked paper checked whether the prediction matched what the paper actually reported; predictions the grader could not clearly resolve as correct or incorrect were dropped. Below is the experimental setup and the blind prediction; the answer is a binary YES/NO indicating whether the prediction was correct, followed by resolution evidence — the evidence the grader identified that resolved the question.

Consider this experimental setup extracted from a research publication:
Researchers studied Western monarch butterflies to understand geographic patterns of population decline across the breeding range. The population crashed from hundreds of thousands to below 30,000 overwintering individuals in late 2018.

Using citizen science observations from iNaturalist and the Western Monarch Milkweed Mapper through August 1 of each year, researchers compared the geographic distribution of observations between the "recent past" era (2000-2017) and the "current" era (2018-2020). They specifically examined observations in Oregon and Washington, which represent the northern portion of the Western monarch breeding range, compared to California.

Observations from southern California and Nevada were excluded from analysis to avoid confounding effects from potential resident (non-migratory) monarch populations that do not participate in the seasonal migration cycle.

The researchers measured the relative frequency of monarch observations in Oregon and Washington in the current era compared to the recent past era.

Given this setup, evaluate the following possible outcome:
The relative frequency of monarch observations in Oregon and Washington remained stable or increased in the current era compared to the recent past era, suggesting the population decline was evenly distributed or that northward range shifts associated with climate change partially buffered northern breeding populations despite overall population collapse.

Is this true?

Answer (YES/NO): NO